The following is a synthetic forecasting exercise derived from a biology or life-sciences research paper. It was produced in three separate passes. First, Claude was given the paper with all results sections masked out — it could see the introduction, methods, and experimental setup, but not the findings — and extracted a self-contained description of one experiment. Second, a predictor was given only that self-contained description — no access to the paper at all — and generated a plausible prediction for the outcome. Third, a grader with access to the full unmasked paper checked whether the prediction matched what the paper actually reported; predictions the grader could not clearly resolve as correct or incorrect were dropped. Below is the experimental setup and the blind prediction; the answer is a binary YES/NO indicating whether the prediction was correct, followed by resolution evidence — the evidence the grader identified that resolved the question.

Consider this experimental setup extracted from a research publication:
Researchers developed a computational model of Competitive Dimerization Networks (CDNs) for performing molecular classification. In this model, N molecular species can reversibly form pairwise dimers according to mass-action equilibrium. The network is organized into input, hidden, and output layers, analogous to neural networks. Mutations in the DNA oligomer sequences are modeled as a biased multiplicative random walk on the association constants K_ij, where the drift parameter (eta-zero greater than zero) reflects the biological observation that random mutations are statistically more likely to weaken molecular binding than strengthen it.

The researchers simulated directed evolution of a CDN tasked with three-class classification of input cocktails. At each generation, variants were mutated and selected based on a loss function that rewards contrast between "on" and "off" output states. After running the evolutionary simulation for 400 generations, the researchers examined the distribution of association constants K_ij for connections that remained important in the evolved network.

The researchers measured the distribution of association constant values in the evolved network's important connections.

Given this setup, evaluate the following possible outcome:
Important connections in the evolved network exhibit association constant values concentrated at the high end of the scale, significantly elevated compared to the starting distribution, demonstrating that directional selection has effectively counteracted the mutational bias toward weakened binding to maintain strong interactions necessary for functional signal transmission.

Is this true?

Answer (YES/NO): YES